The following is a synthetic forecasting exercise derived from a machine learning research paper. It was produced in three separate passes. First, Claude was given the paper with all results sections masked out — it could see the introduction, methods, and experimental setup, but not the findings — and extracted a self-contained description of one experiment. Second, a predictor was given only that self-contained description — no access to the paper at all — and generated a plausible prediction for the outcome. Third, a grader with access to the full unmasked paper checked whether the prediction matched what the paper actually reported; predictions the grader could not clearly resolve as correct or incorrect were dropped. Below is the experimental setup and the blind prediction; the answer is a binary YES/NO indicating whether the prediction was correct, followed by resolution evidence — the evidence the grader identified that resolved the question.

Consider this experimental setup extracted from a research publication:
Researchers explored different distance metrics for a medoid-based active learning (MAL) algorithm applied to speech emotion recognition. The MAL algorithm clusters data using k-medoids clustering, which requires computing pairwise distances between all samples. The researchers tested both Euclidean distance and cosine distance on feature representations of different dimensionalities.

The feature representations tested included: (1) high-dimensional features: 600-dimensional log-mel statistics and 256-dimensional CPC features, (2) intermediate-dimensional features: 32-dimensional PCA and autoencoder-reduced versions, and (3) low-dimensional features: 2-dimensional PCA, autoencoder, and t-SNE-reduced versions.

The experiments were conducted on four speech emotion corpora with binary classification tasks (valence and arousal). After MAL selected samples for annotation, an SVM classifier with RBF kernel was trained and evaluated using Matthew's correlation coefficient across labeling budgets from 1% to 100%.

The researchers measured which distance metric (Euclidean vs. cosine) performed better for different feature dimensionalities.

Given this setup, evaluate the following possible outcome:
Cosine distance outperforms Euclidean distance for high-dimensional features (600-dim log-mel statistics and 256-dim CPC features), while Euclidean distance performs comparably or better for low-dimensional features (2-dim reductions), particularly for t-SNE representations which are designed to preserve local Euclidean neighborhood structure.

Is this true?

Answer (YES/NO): YES